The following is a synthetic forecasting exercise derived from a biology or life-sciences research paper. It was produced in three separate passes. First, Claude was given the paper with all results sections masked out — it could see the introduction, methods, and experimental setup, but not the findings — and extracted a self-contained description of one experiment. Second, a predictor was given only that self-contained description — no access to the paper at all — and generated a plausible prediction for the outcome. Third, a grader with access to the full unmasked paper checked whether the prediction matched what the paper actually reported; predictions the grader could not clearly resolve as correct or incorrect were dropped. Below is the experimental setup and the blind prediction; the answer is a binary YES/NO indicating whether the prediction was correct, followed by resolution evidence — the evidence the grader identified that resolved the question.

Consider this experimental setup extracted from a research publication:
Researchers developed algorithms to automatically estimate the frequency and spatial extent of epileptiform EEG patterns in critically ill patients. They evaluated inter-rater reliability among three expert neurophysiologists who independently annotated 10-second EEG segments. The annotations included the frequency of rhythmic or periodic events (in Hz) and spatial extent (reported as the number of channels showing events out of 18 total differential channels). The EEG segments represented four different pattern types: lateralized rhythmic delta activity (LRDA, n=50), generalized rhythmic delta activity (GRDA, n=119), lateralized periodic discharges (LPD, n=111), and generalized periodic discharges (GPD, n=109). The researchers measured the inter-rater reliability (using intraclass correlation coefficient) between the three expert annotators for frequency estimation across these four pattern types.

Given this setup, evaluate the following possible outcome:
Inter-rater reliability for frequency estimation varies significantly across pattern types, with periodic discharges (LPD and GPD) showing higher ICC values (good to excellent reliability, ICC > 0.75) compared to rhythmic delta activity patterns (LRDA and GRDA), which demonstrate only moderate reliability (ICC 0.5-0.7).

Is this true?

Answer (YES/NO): NO